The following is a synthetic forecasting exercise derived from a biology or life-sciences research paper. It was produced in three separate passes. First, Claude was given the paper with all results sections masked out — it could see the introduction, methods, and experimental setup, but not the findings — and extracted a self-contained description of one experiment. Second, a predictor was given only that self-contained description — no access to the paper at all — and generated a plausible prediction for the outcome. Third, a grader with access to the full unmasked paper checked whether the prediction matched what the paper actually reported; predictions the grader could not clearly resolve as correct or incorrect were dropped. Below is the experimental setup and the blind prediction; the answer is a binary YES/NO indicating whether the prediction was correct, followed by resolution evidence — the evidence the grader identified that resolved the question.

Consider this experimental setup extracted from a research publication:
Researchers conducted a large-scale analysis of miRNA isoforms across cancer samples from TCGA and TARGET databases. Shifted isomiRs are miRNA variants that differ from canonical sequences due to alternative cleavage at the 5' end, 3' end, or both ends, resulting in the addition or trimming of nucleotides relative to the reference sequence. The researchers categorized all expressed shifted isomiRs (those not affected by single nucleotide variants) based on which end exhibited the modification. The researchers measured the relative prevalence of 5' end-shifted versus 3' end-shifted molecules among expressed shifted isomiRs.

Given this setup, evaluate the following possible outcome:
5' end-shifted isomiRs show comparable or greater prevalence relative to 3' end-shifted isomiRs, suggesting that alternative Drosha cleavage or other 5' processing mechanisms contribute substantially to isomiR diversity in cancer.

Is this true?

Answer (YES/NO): NO